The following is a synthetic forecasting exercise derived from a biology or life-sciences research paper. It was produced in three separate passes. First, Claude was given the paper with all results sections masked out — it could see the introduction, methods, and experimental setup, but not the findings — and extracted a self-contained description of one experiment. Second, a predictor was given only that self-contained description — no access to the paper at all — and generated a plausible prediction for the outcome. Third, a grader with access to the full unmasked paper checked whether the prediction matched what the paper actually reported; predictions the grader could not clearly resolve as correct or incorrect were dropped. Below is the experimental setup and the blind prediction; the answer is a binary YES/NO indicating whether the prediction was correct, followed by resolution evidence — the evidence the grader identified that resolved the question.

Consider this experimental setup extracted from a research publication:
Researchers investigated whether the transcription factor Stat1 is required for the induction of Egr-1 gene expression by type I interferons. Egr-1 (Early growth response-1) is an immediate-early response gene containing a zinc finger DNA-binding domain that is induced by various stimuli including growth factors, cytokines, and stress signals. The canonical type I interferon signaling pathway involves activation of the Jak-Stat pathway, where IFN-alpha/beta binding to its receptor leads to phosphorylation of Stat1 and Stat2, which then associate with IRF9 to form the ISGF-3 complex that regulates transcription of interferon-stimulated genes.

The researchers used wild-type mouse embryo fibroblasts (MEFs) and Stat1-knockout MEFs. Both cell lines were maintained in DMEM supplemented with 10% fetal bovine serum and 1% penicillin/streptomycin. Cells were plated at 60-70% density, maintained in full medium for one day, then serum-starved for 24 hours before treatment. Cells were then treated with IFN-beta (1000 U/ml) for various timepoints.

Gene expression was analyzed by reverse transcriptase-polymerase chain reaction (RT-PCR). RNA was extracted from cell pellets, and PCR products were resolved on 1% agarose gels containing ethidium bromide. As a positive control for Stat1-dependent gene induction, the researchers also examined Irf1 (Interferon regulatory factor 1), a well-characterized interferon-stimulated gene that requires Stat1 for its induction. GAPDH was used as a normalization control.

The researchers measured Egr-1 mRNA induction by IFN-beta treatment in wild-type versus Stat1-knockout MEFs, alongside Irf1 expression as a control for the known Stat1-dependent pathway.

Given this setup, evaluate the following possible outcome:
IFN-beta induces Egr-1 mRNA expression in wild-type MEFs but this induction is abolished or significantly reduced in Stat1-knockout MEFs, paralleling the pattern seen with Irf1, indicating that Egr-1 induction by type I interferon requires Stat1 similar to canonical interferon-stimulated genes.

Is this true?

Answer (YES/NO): NO